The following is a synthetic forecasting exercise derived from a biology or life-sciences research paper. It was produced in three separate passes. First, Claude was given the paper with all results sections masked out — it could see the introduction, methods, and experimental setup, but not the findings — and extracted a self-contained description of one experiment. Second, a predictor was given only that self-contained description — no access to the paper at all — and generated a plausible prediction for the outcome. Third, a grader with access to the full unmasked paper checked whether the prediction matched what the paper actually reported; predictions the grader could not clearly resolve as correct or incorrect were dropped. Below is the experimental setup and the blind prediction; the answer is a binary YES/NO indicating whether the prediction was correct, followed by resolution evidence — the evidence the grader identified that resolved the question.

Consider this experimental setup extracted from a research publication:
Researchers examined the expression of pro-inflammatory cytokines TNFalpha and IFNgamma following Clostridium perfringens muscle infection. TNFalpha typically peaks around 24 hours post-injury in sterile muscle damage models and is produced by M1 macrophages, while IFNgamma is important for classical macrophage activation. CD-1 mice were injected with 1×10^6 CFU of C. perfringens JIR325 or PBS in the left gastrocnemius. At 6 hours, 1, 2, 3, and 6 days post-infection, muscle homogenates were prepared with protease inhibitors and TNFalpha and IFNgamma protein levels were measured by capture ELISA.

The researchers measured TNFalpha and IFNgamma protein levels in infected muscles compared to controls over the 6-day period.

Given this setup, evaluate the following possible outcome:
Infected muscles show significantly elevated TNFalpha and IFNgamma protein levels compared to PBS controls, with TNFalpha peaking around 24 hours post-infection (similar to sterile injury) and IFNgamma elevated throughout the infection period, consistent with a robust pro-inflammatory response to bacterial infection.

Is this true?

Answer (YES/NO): NO